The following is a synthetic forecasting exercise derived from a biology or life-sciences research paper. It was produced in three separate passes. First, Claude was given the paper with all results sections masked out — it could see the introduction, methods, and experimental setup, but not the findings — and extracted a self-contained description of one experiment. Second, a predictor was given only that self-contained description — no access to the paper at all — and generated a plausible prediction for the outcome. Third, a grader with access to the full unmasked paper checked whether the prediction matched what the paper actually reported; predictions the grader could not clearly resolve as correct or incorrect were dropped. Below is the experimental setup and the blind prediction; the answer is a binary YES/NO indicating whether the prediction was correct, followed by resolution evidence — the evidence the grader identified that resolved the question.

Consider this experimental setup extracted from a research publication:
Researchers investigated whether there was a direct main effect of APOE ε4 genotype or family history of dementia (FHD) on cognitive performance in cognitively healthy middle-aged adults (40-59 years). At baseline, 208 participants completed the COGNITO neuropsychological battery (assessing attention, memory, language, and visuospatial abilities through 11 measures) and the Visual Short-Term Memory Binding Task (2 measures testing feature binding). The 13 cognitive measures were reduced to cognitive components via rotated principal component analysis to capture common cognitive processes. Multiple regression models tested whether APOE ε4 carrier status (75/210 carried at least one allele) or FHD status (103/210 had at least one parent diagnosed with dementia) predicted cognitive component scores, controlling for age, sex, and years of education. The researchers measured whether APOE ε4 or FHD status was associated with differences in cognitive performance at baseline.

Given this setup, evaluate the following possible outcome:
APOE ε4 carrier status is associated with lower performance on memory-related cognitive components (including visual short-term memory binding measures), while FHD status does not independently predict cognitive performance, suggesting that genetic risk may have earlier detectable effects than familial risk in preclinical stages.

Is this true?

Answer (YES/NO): NO